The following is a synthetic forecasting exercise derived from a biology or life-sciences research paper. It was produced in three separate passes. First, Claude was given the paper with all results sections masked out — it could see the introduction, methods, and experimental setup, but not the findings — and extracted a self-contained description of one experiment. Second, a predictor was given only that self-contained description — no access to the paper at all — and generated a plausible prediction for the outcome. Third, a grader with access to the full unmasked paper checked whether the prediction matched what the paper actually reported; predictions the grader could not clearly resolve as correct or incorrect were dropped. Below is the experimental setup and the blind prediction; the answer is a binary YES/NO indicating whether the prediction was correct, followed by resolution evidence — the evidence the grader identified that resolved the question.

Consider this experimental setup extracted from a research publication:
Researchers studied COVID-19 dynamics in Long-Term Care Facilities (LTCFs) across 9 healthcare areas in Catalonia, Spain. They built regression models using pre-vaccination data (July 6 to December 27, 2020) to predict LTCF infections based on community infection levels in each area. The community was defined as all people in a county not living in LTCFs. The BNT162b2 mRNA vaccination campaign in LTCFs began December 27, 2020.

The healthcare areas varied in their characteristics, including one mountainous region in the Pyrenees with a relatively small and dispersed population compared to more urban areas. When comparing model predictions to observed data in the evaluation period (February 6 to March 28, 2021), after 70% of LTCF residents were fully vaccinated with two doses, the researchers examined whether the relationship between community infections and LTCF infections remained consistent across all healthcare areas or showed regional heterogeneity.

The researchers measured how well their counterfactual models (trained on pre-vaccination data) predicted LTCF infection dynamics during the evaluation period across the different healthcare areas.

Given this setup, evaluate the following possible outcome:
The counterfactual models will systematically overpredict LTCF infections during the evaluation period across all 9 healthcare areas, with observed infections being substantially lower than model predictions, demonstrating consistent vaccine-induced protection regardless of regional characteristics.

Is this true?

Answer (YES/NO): NO